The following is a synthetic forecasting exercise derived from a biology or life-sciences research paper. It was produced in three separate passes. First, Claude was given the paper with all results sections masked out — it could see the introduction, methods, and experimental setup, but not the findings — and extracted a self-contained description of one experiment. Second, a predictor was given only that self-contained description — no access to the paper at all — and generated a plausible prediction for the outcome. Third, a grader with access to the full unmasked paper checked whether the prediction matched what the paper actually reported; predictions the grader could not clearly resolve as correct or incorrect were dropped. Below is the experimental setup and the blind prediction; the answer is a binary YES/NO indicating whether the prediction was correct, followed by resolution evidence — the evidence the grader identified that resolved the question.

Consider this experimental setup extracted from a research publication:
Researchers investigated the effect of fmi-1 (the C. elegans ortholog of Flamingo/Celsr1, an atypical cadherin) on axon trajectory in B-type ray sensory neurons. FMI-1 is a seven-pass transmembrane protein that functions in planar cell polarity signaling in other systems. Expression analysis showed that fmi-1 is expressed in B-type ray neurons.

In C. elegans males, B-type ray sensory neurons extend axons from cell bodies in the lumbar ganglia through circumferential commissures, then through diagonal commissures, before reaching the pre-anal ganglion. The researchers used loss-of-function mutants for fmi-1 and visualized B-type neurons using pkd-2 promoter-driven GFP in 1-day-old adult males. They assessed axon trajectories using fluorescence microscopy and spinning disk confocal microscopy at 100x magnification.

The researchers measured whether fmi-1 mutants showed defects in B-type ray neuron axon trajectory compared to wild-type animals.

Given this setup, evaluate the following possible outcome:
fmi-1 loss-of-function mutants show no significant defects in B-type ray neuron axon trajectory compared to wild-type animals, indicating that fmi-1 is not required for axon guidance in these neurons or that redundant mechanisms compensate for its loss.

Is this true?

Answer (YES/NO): NO